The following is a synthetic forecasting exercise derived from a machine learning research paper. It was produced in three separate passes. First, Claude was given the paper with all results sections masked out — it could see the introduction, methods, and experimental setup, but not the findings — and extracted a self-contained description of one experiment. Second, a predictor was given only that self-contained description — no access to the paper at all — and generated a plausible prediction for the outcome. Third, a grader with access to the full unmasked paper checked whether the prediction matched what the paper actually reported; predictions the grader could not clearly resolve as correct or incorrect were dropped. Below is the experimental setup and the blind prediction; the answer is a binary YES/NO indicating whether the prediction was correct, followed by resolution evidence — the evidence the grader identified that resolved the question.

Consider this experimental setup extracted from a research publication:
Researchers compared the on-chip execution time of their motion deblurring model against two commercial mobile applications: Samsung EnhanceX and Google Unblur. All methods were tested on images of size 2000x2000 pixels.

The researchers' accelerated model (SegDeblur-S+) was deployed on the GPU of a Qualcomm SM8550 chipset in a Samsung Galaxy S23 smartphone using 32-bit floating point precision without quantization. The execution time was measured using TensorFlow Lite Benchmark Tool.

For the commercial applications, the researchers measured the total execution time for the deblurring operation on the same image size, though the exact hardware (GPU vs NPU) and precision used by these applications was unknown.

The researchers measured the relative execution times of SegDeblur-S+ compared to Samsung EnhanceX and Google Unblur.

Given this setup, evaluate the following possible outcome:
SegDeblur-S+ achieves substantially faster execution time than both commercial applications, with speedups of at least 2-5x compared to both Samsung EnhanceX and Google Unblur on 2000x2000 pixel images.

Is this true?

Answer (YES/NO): NO